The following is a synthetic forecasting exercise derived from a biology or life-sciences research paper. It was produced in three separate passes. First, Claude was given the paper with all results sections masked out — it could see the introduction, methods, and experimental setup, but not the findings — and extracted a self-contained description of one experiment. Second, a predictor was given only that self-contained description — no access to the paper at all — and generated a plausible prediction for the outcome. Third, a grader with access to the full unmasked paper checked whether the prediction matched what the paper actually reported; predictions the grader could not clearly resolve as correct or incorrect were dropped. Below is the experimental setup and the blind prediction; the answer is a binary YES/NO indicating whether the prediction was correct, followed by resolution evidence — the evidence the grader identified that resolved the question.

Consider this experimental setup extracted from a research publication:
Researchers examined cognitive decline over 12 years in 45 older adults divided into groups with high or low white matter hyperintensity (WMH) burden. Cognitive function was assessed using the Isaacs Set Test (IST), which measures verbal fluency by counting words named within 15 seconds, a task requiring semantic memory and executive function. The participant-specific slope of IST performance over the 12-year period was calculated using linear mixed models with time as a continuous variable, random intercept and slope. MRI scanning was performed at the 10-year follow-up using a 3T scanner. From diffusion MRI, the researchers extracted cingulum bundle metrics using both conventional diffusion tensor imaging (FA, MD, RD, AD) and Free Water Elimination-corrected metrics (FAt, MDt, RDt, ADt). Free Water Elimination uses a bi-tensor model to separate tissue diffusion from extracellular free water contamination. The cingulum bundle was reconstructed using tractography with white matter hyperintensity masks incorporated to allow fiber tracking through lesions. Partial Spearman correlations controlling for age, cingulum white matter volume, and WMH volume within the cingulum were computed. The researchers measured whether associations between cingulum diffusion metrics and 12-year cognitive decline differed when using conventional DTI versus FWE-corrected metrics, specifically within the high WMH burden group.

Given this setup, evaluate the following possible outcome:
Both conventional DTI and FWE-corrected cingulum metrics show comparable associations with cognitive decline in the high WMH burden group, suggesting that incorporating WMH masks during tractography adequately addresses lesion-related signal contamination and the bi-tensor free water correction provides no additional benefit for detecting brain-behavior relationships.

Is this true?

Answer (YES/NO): NO